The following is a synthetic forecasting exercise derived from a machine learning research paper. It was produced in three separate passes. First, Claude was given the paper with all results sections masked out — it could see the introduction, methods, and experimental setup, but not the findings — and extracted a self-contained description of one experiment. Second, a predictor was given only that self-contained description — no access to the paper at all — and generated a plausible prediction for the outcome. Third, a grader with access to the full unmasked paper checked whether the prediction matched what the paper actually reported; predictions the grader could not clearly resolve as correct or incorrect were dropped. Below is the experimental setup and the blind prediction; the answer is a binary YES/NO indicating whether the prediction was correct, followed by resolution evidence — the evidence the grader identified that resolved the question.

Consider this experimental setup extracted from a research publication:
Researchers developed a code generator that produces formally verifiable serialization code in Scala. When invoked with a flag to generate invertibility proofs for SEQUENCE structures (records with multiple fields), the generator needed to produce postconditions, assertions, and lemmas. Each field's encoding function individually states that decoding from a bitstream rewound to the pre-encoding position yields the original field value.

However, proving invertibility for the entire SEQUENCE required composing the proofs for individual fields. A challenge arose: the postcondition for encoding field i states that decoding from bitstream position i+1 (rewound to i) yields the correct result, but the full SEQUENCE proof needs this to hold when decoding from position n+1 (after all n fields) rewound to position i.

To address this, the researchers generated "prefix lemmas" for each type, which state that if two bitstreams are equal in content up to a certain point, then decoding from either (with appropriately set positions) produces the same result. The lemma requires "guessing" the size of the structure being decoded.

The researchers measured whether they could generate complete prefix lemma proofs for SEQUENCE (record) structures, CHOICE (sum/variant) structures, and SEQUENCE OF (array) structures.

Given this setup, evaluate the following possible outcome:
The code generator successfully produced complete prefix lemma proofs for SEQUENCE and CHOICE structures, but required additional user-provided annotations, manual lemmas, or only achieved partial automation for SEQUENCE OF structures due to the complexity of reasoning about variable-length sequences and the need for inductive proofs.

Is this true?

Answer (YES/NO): NO